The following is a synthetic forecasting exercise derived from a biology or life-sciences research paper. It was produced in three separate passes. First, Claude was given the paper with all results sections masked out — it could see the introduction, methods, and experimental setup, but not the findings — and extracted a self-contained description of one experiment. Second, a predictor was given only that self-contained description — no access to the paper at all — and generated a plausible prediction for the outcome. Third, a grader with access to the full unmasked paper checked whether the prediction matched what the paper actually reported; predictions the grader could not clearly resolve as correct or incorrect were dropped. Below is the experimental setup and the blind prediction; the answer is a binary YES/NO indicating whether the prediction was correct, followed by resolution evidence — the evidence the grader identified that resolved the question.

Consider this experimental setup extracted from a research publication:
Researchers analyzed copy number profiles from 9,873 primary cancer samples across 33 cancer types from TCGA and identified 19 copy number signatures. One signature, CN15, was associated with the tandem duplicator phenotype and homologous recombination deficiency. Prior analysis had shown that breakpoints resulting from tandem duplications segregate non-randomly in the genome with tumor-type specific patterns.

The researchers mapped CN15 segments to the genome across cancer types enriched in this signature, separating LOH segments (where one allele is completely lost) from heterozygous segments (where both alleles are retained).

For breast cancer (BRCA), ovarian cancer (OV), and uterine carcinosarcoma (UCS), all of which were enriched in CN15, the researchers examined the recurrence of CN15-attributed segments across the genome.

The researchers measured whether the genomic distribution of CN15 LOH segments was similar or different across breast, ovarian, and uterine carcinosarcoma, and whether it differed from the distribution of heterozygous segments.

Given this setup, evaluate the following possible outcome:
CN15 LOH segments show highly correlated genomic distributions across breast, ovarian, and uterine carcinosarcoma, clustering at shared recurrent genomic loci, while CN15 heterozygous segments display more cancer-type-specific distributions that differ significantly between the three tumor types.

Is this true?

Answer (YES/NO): NO